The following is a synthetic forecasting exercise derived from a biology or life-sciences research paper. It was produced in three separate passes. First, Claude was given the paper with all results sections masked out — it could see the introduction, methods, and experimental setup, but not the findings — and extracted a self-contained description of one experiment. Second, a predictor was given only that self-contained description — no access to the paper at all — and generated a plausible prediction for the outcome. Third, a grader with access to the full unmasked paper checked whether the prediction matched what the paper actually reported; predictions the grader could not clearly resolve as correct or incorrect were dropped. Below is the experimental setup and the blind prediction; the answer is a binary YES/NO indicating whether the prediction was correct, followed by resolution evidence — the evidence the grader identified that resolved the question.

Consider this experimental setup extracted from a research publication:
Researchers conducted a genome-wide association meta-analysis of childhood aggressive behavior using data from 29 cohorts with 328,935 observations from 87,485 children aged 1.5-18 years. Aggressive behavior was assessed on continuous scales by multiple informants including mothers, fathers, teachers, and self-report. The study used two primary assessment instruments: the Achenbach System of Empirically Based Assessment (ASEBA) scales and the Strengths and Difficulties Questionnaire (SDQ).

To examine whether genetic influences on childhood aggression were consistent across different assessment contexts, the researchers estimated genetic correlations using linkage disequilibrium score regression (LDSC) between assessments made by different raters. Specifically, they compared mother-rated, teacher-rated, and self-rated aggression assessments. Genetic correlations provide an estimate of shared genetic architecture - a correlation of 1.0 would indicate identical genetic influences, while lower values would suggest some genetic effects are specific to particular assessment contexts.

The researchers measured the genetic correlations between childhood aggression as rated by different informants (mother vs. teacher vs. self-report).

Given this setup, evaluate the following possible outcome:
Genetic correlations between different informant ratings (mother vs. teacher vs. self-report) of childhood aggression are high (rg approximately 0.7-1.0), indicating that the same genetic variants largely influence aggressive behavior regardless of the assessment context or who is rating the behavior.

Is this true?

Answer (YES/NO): NO